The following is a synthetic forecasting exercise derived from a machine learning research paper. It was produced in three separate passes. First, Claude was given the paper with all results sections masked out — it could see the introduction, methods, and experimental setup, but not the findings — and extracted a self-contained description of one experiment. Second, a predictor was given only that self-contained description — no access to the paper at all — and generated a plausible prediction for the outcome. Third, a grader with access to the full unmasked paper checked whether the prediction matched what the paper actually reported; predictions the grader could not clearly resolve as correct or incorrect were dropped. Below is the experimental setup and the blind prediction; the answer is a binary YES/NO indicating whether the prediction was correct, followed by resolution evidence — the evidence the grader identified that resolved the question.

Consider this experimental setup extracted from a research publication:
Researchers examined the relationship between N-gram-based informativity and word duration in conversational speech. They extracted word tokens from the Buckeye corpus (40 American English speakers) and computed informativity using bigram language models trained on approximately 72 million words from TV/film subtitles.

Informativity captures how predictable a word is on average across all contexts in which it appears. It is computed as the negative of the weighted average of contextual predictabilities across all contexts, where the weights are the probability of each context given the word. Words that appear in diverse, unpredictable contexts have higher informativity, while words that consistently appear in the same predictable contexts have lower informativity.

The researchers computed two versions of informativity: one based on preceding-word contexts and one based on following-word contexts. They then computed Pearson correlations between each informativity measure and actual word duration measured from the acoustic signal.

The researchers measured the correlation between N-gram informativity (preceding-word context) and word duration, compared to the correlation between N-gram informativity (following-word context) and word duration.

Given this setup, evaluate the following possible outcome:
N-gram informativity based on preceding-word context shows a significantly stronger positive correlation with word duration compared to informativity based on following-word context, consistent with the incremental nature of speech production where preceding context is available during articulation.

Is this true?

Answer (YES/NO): NO